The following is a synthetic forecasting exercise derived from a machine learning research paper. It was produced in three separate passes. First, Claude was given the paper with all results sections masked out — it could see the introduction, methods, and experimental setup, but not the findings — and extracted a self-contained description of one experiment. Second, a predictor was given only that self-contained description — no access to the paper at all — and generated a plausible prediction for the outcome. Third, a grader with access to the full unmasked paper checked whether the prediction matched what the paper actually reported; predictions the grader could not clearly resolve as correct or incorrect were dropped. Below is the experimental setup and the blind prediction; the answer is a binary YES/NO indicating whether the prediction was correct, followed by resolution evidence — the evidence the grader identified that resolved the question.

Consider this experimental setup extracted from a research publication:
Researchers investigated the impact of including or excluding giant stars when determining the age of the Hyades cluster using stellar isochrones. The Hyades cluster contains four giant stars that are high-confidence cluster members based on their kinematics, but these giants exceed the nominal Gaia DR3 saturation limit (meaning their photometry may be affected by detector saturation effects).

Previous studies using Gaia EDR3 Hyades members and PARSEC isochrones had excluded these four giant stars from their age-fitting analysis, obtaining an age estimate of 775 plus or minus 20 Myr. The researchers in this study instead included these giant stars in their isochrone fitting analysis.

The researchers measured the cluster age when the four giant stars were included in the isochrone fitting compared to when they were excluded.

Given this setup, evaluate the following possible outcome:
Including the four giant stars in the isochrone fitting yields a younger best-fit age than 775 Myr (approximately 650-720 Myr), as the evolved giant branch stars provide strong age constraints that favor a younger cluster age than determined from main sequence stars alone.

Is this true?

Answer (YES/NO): YES